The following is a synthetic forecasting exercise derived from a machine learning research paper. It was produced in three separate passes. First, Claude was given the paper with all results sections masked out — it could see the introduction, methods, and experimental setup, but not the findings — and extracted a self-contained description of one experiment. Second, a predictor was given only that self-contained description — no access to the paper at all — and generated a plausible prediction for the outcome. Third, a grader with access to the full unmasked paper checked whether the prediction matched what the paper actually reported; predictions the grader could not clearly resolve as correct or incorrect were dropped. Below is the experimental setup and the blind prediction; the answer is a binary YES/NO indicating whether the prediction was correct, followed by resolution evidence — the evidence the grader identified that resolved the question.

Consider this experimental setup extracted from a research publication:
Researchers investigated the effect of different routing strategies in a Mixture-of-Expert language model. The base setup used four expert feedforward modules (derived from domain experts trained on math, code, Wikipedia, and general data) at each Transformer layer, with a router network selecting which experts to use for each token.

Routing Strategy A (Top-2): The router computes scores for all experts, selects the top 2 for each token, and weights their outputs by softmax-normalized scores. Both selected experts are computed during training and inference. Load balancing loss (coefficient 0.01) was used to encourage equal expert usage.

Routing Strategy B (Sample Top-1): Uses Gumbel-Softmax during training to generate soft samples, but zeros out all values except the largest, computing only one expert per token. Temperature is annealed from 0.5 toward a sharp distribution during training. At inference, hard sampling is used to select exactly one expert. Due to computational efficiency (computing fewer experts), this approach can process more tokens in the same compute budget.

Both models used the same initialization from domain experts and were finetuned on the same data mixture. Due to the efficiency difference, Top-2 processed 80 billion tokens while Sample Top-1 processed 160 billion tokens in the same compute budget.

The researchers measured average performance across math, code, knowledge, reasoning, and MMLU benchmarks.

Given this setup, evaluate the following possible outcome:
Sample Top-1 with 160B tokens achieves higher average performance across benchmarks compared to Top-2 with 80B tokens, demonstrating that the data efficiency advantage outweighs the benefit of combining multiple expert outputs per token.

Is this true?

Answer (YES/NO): NO